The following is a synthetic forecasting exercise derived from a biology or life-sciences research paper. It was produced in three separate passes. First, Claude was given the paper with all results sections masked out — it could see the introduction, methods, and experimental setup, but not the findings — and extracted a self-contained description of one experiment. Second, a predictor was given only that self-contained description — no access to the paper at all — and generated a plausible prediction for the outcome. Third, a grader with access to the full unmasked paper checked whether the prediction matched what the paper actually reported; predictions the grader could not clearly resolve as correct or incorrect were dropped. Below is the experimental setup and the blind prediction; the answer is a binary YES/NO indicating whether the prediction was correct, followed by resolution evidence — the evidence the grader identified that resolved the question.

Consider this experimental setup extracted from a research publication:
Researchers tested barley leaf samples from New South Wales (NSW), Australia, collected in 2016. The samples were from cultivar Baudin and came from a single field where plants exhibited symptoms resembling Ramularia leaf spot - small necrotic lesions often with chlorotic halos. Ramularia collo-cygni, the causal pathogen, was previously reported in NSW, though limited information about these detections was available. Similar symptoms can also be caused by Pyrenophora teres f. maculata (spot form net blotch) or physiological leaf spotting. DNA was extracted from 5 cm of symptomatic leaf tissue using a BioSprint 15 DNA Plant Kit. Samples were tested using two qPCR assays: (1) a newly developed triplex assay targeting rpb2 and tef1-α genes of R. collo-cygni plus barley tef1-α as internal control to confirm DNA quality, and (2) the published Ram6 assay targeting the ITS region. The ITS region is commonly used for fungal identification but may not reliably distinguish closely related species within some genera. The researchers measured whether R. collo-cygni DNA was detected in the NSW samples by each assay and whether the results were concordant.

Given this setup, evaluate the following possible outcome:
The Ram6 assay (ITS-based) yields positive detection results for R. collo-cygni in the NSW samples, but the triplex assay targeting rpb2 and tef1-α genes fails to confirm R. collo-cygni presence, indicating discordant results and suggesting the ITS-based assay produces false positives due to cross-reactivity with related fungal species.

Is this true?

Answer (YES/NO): NO